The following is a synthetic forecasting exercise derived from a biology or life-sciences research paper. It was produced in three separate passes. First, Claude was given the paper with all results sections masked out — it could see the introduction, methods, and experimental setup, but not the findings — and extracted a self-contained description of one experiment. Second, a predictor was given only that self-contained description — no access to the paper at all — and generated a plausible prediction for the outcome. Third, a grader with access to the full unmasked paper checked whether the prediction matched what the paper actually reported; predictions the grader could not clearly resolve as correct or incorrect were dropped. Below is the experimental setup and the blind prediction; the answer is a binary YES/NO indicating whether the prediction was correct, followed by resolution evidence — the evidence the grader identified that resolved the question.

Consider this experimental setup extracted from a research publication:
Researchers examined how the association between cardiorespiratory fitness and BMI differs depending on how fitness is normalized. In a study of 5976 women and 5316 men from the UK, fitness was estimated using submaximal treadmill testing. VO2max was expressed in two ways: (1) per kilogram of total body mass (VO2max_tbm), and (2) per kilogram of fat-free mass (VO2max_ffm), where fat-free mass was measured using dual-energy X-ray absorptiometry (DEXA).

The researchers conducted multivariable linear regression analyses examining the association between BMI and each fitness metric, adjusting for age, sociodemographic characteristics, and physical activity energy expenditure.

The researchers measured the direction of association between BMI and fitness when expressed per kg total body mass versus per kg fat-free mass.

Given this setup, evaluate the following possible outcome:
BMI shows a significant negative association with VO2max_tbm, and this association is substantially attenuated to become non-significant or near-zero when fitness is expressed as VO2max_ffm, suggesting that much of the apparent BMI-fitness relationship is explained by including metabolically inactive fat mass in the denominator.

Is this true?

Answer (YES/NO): NO